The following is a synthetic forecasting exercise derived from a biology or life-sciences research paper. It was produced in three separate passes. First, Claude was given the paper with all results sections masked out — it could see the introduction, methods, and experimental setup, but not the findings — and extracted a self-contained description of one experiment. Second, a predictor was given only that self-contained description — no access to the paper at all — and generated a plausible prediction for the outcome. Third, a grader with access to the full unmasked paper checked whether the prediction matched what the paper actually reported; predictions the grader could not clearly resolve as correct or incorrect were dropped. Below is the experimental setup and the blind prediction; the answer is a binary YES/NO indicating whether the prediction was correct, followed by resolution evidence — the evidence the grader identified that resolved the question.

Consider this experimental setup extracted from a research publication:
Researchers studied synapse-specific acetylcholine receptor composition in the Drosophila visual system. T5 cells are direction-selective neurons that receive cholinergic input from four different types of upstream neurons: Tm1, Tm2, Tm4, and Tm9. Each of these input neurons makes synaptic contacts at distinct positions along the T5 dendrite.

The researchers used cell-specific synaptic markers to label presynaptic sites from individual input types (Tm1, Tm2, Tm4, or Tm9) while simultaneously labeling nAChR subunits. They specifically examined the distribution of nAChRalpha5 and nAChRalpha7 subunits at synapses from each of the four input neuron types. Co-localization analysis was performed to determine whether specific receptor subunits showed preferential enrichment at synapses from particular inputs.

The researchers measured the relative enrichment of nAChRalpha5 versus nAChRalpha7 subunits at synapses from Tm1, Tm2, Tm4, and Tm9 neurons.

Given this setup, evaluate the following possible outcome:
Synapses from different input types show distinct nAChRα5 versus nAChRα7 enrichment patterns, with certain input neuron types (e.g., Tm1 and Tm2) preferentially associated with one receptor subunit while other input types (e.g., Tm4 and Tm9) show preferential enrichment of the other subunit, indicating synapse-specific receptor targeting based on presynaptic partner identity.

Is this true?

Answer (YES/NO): NO